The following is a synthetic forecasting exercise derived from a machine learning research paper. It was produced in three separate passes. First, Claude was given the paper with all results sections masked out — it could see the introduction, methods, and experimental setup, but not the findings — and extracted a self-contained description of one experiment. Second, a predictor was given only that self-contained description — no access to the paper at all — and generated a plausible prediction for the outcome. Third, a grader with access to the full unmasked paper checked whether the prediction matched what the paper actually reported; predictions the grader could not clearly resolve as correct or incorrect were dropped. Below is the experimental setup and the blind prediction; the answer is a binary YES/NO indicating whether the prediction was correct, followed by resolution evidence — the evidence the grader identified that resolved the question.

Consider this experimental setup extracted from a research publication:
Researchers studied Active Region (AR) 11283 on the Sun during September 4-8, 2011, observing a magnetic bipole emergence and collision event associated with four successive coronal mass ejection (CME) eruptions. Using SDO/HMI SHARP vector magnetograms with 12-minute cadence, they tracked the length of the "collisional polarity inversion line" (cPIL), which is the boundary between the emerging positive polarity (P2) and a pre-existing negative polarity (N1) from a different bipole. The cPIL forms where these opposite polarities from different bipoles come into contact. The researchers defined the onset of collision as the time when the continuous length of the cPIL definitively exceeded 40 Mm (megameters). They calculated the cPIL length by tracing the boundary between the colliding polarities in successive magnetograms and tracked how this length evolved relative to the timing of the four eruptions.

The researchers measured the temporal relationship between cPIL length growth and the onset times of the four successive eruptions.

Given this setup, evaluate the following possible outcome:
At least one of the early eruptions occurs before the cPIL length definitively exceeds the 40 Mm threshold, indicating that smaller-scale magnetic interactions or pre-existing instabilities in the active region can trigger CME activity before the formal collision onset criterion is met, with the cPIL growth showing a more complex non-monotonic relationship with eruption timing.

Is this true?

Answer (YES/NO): NO